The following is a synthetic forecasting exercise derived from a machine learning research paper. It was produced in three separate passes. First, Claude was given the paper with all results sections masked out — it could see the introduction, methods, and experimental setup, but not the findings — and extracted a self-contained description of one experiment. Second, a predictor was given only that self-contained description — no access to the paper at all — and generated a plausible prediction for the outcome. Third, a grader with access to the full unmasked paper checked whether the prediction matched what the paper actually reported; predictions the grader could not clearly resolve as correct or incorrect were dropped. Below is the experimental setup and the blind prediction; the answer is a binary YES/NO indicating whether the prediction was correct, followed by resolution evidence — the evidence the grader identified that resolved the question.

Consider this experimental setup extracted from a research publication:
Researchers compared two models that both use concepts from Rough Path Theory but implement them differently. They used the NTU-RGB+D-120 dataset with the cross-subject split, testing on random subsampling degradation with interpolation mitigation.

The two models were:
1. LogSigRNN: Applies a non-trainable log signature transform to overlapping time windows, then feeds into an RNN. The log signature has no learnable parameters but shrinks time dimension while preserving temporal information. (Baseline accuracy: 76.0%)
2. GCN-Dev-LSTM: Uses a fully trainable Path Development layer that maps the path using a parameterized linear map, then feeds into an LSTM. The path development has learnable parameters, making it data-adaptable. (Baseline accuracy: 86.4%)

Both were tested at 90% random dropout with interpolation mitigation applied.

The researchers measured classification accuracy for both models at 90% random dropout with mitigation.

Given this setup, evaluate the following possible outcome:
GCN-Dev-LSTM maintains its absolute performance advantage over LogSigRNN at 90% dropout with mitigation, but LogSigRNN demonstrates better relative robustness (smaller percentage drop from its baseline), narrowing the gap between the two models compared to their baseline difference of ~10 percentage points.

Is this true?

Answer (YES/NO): NO